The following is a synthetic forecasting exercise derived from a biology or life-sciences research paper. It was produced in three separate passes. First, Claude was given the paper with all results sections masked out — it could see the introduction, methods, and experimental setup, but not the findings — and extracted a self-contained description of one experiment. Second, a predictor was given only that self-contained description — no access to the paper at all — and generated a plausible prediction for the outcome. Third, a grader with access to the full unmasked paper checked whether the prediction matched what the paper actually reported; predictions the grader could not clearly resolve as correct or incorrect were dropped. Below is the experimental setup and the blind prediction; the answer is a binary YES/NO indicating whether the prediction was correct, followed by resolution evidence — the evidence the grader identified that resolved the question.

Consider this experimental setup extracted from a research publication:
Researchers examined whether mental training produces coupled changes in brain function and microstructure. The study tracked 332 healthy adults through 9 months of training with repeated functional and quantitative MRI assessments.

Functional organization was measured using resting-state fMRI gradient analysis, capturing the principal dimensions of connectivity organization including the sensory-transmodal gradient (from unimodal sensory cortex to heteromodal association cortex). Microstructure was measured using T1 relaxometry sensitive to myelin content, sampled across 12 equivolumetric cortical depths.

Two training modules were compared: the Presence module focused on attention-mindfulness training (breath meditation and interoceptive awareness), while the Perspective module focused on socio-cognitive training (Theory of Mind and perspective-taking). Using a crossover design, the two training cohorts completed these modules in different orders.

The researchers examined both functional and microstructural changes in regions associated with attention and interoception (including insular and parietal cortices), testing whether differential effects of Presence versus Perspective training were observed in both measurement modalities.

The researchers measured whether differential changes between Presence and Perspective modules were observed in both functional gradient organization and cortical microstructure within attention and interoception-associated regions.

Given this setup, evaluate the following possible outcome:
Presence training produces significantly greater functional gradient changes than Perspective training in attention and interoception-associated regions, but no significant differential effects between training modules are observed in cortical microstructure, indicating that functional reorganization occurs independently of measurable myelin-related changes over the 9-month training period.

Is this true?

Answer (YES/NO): NO